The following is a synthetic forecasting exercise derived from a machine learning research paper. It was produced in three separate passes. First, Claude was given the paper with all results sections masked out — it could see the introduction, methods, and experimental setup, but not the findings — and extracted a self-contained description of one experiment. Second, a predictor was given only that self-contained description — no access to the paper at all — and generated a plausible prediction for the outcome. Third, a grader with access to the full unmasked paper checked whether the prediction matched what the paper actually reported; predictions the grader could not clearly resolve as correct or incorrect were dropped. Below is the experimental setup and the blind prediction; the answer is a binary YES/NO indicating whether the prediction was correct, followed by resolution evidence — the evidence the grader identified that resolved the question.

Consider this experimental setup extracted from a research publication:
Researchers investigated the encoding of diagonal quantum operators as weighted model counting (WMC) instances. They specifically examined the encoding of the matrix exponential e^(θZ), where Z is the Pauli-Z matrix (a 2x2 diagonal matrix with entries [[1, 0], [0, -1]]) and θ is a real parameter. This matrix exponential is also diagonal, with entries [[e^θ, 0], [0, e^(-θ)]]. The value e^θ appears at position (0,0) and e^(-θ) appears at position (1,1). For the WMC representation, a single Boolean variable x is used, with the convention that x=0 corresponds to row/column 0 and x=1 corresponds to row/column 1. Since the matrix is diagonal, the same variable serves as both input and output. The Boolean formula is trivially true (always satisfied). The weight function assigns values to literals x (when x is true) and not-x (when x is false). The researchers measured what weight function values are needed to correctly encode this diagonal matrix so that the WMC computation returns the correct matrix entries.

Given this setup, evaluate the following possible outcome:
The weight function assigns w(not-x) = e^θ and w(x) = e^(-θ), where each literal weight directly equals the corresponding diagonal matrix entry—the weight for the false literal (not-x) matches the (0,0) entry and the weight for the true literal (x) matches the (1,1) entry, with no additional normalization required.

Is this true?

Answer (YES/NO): YES